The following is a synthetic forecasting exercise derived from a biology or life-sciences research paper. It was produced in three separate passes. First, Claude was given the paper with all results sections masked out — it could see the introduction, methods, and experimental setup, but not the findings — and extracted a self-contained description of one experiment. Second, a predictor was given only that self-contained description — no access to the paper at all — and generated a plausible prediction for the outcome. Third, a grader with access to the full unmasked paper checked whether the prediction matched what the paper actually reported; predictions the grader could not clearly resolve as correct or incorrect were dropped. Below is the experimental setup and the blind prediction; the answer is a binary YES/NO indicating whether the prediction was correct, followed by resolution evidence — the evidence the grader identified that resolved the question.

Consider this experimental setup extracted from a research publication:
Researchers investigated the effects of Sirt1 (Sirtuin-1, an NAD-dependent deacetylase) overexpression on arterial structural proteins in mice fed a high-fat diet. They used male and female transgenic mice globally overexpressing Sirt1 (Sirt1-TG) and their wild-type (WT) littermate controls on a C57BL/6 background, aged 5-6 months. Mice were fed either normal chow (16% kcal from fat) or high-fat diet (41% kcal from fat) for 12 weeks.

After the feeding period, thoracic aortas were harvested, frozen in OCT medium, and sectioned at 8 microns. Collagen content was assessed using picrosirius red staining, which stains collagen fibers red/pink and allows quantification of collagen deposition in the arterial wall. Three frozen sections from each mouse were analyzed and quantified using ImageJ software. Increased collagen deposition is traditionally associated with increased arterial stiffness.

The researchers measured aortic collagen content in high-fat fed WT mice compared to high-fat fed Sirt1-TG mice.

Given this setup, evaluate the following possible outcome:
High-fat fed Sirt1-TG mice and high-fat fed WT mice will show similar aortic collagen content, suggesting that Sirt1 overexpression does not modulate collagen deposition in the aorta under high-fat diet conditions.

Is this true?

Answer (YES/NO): NO